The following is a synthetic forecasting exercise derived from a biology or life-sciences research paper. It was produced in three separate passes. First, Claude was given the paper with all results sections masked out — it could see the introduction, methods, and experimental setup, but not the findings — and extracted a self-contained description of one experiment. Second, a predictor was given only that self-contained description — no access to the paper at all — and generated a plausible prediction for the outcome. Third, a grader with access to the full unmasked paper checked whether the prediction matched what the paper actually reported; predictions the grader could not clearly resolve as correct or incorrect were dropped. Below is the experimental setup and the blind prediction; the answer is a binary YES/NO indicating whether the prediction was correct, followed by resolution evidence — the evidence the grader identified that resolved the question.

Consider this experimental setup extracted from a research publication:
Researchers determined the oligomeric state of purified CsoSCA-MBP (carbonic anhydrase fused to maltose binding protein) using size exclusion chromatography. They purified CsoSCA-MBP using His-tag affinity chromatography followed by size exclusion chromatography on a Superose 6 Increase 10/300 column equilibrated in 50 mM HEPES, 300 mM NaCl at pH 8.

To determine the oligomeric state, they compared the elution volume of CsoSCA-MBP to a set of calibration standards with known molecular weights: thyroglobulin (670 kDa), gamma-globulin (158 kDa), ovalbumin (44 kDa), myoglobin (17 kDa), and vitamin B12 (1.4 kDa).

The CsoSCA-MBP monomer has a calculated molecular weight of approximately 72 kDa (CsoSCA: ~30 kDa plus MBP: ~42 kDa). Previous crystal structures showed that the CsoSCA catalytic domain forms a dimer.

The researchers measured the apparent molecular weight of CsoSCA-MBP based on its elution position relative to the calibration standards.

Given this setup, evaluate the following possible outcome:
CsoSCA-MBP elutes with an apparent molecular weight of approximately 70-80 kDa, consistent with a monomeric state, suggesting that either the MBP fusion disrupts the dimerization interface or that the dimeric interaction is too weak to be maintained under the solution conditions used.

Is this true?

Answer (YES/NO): NO